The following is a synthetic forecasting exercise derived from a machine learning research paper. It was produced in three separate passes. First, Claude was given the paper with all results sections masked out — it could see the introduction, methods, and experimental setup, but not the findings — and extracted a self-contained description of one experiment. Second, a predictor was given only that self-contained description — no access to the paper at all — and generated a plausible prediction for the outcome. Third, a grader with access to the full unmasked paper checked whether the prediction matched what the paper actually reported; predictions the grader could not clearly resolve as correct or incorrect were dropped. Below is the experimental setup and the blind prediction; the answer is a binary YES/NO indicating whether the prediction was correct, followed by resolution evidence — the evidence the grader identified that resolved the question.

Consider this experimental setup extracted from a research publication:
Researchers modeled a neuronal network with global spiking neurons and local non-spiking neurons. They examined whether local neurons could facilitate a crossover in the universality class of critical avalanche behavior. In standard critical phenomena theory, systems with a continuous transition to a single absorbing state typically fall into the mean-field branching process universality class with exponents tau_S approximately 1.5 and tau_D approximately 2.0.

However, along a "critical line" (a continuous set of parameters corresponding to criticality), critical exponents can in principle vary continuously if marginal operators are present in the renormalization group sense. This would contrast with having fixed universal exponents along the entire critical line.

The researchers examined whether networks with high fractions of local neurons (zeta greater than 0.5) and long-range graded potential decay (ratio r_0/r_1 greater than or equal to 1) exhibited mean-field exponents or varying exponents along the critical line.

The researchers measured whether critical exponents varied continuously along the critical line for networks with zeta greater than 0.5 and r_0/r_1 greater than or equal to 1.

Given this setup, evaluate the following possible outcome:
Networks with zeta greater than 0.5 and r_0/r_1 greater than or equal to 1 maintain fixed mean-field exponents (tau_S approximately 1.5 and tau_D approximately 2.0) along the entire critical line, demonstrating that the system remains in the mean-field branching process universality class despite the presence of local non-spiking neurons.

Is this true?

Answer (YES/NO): NO